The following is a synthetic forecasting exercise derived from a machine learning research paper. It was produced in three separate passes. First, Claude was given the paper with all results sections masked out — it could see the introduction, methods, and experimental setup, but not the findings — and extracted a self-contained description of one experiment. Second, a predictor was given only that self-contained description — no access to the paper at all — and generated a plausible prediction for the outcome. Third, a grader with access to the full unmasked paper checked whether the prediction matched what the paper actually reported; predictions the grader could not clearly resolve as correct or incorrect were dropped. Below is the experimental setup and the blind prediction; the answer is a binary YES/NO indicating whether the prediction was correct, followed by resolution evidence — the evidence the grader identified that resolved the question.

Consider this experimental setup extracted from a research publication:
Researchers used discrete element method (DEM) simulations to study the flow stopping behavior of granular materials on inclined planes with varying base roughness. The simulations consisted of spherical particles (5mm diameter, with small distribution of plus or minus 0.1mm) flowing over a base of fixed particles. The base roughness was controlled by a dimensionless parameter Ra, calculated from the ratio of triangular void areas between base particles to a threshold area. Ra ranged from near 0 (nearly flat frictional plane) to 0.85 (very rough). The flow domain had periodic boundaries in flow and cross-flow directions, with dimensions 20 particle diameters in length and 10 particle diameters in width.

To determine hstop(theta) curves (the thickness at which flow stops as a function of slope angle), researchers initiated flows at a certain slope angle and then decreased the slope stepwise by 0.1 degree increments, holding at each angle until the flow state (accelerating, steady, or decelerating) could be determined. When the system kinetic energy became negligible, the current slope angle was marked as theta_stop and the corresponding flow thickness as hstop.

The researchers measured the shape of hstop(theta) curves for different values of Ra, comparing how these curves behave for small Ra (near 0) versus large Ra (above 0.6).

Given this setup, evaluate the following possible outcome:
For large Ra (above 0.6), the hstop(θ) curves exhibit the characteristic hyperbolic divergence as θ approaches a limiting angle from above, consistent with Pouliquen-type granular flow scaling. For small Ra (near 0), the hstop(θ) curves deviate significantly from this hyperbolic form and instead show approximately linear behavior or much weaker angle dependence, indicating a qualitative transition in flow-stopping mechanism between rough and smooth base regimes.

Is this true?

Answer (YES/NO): NO